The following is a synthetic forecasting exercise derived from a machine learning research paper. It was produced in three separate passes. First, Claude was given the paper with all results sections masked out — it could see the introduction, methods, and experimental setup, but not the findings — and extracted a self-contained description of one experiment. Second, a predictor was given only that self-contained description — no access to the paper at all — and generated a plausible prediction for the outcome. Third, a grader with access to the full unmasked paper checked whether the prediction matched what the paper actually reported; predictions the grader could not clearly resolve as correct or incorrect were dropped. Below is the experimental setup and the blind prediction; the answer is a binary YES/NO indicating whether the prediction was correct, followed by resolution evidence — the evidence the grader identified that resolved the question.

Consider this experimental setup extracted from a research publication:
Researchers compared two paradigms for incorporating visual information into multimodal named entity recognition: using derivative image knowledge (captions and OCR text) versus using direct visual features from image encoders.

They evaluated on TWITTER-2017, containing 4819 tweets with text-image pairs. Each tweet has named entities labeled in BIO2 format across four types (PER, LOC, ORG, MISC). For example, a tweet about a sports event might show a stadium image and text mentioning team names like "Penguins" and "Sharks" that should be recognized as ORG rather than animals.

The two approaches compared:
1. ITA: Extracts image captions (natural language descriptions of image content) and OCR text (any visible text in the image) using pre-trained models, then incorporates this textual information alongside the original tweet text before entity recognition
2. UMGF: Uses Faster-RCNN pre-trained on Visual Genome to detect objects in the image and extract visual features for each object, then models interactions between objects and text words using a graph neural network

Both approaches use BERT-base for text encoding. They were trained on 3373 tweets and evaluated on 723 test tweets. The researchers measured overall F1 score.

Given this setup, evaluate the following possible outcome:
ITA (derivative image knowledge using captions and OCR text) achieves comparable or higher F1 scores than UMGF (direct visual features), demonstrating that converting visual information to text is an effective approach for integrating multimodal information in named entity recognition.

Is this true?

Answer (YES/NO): YES